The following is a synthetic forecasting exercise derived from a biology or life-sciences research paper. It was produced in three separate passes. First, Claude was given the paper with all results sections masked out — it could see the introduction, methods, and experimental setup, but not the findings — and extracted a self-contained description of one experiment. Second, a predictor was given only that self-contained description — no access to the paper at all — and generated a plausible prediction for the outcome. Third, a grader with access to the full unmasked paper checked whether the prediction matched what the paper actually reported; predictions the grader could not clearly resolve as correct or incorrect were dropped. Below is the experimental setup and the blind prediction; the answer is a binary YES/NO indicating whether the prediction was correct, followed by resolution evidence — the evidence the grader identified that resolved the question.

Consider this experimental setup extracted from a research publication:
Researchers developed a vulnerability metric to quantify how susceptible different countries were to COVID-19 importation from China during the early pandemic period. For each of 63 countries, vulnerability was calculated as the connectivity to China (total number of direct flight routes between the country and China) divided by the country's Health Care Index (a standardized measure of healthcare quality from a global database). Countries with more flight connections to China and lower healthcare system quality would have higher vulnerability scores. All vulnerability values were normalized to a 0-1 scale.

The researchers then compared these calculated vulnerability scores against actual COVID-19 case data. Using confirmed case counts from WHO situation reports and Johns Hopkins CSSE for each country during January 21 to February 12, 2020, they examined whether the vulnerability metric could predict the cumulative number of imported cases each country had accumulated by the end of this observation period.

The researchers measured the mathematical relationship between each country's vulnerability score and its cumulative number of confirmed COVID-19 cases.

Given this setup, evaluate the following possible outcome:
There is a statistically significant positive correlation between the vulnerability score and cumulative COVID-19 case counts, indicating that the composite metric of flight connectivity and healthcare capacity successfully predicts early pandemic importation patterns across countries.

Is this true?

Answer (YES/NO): YES